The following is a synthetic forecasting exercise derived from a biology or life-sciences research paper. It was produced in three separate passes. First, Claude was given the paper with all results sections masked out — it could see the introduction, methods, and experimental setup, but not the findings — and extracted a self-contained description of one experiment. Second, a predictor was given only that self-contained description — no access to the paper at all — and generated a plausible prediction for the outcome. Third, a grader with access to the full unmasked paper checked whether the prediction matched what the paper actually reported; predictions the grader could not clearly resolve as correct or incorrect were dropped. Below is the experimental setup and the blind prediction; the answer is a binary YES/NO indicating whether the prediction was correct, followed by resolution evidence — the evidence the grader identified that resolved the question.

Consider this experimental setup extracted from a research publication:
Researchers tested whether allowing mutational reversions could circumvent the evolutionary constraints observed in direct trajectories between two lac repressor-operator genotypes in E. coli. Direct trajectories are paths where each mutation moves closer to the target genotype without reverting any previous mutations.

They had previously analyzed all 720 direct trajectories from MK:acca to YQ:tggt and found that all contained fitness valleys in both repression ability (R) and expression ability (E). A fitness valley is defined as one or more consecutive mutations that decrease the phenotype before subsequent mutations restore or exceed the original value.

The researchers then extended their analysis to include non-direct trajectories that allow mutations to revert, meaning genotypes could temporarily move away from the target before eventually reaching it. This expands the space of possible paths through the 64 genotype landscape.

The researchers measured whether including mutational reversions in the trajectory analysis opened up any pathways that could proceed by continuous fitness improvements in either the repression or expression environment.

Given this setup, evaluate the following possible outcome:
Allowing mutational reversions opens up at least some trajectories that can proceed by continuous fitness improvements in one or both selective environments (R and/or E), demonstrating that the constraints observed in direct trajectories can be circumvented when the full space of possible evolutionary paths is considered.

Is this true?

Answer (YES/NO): NO